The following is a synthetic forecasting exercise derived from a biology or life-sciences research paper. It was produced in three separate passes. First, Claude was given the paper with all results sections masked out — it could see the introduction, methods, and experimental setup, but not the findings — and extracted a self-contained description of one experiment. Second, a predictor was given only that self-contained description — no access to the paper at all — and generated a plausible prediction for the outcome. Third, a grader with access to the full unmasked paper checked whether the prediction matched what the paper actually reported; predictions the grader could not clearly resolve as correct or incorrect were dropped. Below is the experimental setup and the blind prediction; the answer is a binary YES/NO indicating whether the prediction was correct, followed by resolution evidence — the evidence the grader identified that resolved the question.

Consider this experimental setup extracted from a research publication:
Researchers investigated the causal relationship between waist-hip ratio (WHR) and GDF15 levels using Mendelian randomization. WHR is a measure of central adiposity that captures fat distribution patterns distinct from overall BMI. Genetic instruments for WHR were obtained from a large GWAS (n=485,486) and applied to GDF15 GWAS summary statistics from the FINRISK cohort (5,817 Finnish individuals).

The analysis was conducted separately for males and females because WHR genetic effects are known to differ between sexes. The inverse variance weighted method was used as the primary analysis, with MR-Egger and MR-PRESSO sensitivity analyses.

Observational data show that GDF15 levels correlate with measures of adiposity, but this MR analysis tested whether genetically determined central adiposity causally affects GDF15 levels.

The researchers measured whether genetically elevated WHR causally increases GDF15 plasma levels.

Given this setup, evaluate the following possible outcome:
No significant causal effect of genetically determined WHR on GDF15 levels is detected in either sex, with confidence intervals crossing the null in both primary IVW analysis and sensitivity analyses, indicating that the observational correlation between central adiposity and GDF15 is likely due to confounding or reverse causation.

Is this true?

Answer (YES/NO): NO